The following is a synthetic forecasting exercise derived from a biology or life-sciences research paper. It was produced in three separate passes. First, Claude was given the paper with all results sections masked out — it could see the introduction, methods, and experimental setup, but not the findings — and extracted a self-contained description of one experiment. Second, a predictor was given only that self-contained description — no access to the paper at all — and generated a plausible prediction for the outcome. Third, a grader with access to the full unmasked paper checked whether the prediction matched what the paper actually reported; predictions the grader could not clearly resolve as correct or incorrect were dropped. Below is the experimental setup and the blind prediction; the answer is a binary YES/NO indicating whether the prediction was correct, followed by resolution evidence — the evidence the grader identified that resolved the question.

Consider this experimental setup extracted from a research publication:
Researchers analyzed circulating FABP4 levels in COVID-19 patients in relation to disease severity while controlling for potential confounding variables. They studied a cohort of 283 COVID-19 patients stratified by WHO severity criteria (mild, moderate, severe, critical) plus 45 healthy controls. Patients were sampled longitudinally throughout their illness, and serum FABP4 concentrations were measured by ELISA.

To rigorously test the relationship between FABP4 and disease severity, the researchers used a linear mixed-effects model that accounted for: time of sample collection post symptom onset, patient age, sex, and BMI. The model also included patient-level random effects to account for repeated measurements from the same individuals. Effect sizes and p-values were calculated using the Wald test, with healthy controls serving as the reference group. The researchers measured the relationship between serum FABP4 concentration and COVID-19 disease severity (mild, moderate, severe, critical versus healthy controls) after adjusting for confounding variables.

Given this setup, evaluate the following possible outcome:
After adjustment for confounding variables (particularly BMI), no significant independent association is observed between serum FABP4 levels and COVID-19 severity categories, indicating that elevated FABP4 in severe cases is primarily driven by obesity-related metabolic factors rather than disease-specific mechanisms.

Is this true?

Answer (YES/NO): NO